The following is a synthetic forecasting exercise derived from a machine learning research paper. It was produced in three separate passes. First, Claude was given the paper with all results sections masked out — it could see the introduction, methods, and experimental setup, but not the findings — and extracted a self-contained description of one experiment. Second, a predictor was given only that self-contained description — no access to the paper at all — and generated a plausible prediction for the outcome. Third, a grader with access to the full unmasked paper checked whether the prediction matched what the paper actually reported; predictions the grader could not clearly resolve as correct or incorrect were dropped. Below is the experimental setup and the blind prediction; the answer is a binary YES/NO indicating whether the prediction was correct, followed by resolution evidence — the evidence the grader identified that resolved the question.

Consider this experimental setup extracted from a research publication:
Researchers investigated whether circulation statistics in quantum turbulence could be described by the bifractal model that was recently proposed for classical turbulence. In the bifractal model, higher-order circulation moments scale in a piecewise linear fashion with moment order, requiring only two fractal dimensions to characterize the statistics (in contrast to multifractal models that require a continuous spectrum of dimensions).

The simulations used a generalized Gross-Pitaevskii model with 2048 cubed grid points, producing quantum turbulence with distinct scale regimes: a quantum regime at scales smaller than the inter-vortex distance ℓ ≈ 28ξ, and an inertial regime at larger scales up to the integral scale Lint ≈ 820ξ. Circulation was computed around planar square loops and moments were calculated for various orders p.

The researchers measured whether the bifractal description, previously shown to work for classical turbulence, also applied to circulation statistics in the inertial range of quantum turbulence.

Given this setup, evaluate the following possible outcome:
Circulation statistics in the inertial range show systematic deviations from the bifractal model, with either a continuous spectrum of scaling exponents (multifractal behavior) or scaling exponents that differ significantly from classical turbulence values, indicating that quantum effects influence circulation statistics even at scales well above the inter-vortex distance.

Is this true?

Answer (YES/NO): NO